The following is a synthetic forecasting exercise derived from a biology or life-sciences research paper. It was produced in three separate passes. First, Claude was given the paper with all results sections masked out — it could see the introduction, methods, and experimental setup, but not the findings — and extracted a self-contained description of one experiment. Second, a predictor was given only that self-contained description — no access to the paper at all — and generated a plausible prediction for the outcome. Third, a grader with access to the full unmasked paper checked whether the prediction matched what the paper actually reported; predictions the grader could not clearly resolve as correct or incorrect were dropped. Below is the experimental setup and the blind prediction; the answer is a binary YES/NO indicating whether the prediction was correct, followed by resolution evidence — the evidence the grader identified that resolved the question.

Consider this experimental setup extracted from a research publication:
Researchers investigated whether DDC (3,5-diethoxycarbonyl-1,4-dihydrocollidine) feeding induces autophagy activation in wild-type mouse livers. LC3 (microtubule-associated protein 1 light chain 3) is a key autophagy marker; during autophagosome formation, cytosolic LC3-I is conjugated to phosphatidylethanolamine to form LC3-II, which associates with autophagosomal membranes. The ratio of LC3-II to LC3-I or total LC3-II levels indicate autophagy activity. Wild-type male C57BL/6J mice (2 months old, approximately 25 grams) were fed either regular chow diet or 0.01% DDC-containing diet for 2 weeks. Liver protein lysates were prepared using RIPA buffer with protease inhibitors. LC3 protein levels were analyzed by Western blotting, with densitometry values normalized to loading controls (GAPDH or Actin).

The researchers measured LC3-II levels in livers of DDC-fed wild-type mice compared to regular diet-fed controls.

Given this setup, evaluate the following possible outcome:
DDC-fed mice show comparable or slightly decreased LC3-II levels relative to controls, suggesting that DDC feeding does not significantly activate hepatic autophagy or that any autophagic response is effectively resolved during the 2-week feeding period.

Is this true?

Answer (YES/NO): NO